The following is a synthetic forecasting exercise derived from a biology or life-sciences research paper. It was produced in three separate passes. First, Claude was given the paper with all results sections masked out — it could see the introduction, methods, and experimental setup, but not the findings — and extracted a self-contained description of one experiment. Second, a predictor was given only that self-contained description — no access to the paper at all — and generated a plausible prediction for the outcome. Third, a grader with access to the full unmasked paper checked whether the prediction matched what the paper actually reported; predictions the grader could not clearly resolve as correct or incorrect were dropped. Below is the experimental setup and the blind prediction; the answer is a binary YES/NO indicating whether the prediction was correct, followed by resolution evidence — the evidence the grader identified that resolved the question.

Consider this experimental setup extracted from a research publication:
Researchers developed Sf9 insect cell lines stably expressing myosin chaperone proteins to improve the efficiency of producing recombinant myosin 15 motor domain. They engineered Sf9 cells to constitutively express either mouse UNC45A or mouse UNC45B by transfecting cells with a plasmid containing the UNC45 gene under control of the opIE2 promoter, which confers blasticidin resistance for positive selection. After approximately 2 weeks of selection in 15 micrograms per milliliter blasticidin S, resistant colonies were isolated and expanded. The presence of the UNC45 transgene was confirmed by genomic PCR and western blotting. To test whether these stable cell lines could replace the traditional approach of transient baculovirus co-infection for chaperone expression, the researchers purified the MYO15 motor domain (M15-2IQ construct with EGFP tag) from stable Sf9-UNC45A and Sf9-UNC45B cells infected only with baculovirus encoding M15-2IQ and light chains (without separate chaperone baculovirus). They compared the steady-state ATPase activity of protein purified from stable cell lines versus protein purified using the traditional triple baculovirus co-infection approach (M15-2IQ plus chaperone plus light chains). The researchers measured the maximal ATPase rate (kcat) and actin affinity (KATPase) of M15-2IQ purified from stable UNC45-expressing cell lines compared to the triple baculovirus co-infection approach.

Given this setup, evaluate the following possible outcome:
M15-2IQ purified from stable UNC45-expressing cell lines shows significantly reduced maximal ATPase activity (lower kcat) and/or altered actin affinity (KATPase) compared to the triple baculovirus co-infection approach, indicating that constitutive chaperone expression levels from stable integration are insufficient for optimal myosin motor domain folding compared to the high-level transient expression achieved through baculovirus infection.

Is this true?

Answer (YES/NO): NO